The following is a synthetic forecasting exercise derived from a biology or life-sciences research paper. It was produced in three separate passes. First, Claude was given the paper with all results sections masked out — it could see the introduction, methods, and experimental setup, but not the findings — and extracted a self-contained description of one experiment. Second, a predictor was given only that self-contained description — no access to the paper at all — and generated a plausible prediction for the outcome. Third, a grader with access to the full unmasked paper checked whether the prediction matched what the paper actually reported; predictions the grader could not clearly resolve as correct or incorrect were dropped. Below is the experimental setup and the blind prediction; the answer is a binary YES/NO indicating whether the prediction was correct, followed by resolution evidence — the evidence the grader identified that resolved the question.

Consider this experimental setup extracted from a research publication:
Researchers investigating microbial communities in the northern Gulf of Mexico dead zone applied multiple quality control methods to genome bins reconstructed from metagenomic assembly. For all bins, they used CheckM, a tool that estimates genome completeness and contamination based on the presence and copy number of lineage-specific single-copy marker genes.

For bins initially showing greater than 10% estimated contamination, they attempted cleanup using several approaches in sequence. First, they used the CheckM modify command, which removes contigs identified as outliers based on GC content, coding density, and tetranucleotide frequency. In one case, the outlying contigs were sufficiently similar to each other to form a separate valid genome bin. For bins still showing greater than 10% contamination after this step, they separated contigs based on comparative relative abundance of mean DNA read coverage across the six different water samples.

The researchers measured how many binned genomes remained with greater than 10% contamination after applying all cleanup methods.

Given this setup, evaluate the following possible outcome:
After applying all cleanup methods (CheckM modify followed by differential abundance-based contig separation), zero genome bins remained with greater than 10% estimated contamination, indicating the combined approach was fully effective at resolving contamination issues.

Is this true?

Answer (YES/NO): NO